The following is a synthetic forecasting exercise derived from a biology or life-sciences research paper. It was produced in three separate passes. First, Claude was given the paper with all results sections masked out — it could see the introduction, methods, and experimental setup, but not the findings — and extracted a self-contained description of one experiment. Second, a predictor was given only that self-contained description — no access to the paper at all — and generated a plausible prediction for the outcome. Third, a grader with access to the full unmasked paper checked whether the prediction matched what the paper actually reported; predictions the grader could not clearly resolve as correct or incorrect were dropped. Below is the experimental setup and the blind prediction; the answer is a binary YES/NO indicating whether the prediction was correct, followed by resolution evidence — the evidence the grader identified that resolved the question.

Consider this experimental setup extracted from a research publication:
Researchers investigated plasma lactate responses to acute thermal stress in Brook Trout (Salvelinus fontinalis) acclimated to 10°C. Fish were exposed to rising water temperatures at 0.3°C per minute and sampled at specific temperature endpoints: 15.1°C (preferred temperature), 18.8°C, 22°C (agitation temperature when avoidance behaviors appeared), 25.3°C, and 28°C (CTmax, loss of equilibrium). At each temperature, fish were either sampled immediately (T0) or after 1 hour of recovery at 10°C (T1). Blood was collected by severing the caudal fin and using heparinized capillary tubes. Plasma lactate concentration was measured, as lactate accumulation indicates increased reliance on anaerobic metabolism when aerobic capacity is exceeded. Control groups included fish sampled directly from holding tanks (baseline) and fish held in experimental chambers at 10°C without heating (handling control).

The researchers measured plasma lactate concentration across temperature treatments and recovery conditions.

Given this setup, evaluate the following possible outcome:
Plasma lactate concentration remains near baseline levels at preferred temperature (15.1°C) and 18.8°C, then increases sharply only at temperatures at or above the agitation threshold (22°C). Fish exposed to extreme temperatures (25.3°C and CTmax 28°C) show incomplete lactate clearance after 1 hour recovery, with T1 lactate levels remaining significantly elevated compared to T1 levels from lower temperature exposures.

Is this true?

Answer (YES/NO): NO